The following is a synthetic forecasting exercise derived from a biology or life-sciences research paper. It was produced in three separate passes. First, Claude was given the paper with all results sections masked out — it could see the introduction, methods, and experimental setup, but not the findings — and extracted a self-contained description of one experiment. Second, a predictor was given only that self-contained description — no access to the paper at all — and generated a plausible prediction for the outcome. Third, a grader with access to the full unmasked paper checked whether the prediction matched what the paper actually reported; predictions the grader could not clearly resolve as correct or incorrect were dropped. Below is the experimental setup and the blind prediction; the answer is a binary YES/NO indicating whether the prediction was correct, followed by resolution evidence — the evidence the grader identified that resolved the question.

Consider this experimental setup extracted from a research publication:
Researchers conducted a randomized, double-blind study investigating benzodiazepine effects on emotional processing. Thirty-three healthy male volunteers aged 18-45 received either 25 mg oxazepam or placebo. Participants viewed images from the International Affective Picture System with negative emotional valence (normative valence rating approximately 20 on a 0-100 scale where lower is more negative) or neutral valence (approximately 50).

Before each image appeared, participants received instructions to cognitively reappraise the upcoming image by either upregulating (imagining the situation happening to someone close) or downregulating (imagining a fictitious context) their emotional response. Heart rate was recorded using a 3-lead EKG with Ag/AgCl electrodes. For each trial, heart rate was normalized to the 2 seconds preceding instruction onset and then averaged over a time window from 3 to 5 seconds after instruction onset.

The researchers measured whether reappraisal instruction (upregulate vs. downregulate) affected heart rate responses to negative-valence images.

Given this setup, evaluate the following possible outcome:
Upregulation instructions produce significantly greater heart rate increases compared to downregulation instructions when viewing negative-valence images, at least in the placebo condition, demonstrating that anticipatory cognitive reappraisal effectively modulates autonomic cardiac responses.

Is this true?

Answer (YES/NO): YES